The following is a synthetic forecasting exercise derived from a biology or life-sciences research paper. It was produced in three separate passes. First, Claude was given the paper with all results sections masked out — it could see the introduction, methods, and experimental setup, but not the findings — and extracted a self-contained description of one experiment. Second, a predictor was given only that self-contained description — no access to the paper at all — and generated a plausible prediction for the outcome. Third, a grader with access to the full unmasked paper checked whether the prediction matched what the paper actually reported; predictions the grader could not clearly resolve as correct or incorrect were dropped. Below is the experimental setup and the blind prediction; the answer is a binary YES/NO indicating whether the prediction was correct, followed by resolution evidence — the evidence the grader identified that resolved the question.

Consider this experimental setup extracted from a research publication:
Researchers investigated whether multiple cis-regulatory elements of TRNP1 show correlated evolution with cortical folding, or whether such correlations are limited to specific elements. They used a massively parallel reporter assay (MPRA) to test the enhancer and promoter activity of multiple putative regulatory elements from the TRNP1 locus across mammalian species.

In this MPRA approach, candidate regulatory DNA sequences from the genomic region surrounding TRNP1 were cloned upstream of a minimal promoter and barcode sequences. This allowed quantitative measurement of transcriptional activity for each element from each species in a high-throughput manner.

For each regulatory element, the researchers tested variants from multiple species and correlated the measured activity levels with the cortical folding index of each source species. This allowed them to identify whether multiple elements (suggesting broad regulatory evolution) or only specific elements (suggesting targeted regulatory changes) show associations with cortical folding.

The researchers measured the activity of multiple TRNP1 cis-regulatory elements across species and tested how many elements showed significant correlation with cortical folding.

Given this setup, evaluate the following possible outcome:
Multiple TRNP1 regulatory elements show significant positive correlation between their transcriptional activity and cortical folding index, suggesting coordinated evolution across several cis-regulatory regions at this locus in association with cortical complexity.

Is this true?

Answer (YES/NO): NO